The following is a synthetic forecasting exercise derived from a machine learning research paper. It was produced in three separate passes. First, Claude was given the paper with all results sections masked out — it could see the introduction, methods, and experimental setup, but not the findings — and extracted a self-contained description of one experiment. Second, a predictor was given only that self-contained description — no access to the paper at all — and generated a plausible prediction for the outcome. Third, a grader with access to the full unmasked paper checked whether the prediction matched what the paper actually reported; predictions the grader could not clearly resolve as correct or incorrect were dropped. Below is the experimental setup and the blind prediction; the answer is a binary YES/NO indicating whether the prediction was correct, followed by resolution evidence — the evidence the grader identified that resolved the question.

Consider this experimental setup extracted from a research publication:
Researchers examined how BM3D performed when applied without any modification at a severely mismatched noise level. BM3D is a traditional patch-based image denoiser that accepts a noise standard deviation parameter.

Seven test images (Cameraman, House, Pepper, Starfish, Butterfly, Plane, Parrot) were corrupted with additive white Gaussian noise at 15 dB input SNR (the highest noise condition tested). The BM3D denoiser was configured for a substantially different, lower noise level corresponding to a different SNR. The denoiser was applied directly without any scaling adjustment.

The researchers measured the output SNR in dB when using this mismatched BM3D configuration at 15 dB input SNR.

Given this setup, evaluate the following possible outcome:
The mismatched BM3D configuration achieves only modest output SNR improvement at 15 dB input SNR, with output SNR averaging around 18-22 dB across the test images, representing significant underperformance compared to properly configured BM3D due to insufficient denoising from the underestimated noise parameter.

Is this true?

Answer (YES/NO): NO